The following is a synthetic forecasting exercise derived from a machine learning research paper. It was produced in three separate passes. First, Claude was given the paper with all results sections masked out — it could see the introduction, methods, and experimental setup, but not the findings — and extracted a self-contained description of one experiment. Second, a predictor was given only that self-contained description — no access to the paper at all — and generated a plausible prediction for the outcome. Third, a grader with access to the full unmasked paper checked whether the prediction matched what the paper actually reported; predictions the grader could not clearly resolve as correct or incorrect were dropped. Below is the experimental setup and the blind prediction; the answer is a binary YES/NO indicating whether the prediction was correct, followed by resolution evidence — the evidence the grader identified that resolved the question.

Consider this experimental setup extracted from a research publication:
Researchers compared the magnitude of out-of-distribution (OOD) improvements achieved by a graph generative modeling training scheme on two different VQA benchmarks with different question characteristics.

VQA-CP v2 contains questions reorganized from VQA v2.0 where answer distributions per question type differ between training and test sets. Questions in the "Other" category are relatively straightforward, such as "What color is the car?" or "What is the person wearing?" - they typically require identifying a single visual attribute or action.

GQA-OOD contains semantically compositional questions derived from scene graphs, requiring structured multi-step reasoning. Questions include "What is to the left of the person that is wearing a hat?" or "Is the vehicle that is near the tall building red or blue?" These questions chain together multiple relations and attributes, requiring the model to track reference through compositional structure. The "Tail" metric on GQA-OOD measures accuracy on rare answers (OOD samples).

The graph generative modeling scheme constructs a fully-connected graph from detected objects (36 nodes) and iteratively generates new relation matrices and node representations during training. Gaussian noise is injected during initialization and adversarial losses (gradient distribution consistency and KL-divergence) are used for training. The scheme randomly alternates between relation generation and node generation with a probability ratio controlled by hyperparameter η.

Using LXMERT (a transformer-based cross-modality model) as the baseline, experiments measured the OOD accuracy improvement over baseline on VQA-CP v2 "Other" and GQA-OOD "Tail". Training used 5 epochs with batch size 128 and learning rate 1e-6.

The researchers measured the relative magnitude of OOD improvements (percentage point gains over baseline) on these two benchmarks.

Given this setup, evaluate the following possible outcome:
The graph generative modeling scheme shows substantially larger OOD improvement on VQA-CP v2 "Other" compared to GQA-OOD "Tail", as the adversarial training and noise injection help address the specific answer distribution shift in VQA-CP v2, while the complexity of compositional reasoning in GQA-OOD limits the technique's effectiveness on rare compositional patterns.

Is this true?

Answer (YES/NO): YES